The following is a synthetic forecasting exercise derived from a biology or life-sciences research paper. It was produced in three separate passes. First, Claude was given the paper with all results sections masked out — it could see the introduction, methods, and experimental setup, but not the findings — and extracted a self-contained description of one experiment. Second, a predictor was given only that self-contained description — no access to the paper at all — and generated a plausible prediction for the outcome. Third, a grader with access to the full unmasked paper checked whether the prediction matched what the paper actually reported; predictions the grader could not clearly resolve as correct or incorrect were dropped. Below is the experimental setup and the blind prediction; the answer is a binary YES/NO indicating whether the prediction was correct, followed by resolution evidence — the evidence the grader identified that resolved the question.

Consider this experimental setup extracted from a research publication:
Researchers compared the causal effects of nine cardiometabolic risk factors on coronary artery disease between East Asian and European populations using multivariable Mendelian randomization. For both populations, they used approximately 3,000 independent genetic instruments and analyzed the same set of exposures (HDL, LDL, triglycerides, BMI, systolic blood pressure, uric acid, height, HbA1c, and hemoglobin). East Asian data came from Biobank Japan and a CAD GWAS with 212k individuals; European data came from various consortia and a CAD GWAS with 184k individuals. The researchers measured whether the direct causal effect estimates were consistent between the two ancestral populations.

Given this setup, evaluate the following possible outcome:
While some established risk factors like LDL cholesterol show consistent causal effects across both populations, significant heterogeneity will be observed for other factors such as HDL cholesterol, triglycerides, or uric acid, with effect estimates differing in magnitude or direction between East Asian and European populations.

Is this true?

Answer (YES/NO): NO